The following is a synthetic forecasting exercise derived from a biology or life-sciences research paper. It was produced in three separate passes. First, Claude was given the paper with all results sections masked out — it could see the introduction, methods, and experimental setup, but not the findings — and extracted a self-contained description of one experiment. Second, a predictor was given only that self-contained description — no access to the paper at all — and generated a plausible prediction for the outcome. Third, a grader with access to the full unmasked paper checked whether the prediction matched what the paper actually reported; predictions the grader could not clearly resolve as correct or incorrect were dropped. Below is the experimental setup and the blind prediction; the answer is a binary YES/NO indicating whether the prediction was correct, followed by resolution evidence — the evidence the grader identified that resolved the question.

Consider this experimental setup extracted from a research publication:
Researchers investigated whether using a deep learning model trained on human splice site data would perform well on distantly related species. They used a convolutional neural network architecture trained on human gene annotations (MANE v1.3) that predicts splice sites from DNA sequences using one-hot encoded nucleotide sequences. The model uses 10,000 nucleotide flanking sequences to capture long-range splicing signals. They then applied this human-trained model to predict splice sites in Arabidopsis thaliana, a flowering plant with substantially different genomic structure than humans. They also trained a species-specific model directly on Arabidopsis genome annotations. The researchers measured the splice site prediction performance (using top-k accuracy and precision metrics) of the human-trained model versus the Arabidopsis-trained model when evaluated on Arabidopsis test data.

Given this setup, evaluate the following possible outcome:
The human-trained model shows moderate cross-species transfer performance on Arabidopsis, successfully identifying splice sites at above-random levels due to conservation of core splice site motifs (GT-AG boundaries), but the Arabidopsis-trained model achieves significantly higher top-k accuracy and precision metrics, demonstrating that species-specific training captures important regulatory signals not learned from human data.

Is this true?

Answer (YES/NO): NO